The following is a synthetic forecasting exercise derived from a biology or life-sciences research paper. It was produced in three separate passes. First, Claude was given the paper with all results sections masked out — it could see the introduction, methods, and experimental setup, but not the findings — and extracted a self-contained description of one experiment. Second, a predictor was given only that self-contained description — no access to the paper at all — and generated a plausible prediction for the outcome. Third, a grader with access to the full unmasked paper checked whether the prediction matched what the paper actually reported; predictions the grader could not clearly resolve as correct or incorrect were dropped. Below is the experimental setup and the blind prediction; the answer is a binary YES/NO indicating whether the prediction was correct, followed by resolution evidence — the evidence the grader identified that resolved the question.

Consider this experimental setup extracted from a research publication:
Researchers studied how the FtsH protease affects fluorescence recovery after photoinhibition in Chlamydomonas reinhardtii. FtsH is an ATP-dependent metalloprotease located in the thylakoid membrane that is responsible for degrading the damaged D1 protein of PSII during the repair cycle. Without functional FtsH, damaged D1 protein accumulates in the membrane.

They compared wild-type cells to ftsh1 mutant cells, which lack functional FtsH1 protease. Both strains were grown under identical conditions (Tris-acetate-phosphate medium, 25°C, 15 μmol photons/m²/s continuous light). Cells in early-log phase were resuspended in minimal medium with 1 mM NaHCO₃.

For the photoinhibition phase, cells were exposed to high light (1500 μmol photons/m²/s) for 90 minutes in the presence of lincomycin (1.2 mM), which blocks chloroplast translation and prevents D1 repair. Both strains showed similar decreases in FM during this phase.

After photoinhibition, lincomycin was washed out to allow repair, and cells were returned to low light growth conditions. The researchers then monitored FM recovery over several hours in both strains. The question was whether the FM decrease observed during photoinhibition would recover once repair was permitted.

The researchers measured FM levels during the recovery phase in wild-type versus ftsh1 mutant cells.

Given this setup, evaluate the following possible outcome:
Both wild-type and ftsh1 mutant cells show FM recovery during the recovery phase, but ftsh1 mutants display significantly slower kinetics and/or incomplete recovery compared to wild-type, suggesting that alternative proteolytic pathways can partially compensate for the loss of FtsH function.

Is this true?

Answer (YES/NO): NO